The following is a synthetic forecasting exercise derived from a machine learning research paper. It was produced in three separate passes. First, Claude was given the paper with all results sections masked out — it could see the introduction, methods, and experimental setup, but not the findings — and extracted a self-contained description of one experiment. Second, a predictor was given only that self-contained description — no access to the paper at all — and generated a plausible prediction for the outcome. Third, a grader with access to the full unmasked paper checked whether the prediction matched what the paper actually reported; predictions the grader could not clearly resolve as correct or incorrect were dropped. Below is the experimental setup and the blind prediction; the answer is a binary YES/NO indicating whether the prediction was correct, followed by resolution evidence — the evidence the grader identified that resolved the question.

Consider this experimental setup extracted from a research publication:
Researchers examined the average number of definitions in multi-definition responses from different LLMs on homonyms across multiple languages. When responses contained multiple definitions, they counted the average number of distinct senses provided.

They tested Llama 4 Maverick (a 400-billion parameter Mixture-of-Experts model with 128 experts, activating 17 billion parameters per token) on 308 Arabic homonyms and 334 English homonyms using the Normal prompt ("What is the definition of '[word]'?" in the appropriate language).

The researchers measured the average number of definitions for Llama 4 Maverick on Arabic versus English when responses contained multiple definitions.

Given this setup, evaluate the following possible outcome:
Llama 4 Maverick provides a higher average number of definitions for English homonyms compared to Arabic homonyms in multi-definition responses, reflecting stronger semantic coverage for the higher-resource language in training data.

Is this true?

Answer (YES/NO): NO